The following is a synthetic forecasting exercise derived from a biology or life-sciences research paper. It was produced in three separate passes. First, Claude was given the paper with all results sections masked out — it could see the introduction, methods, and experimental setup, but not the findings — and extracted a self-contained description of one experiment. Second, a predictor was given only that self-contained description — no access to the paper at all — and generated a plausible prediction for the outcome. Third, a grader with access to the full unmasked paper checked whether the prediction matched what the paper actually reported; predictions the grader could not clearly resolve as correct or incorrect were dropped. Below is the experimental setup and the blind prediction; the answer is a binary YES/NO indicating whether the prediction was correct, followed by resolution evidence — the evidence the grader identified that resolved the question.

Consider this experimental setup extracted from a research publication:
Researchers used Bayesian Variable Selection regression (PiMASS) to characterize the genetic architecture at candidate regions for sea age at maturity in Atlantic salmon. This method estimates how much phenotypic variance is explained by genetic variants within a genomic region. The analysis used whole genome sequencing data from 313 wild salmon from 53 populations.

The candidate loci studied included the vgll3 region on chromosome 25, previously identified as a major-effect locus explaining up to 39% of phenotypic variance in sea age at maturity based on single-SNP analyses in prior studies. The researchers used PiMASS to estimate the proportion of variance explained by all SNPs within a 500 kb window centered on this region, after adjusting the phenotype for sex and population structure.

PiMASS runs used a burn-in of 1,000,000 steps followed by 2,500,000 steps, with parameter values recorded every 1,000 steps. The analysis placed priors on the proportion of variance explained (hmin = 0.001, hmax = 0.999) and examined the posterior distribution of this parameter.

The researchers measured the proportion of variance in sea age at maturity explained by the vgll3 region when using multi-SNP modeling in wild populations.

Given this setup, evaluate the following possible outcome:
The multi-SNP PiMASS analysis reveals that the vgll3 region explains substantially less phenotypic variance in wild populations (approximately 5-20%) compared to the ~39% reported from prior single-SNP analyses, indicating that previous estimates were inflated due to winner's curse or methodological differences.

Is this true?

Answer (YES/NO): YES